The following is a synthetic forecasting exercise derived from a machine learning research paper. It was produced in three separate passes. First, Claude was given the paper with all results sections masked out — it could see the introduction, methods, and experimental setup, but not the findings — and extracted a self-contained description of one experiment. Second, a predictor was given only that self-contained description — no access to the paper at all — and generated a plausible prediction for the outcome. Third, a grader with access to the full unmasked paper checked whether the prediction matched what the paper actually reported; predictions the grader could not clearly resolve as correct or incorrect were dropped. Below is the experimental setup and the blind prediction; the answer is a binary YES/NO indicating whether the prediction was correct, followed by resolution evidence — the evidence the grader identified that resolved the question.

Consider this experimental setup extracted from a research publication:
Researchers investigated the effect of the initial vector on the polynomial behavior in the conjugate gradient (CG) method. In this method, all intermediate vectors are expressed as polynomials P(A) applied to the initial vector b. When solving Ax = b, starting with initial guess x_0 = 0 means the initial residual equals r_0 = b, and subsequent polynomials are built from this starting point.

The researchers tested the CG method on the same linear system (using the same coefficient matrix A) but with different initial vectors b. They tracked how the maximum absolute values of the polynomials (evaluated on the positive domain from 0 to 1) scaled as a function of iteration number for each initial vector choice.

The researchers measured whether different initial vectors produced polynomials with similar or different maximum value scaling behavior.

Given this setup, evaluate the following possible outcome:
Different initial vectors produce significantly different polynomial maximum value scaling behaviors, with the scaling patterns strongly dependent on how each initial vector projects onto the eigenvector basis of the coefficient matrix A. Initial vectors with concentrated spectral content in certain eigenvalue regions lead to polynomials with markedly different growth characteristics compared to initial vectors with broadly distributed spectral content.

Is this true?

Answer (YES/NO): YES